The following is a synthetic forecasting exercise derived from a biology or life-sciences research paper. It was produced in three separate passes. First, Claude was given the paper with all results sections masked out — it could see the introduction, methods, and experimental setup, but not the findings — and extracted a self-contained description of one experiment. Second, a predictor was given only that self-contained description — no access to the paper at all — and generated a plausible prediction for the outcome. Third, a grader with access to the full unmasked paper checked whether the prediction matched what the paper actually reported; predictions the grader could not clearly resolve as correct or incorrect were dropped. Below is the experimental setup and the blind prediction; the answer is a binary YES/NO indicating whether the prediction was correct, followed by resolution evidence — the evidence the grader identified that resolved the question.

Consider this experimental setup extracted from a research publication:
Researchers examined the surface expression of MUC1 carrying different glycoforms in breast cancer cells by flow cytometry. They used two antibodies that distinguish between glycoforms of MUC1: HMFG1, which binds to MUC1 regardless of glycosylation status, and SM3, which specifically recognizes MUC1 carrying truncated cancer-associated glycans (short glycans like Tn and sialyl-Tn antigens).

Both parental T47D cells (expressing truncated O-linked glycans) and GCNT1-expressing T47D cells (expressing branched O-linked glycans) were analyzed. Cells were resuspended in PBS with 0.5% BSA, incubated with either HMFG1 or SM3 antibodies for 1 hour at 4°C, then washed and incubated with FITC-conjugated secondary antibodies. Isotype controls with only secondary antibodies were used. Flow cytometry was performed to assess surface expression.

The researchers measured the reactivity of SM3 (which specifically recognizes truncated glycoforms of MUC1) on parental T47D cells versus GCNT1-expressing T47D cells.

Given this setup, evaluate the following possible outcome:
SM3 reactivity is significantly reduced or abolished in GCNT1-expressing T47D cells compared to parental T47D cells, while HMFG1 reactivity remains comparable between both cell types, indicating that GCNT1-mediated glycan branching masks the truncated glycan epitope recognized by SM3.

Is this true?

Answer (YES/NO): YES